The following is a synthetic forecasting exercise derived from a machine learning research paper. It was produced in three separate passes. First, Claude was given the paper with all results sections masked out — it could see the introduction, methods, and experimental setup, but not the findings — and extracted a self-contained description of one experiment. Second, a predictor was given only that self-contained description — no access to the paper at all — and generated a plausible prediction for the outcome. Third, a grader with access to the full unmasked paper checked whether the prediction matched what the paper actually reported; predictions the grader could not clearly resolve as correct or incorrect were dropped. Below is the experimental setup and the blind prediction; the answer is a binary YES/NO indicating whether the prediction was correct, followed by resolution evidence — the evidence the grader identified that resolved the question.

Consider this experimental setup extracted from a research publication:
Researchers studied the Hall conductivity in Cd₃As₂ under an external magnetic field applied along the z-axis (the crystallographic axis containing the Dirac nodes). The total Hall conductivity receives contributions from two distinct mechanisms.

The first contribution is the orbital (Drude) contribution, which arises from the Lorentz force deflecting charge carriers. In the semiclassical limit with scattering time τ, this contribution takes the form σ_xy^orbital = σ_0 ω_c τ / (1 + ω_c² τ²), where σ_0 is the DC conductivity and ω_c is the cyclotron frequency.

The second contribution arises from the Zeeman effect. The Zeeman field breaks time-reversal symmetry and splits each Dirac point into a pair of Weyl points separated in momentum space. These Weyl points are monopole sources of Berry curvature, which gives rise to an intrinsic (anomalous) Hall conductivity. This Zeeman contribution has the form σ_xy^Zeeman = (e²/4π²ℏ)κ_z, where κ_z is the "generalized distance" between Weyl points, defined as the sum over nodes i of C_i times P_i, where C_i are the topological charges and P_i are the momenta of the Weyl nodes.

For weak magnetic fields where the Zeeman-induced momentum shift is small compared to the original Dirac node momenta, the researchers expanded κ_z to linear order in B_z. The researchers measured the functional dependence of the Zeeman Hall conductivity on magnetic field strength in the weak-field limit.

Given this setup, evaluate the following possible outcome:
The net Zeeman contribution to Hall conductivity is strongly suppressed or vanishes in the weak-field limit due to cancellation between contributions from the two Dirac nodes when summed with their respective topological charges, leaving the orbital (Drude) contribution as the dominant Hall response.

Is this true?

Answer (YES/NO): NO